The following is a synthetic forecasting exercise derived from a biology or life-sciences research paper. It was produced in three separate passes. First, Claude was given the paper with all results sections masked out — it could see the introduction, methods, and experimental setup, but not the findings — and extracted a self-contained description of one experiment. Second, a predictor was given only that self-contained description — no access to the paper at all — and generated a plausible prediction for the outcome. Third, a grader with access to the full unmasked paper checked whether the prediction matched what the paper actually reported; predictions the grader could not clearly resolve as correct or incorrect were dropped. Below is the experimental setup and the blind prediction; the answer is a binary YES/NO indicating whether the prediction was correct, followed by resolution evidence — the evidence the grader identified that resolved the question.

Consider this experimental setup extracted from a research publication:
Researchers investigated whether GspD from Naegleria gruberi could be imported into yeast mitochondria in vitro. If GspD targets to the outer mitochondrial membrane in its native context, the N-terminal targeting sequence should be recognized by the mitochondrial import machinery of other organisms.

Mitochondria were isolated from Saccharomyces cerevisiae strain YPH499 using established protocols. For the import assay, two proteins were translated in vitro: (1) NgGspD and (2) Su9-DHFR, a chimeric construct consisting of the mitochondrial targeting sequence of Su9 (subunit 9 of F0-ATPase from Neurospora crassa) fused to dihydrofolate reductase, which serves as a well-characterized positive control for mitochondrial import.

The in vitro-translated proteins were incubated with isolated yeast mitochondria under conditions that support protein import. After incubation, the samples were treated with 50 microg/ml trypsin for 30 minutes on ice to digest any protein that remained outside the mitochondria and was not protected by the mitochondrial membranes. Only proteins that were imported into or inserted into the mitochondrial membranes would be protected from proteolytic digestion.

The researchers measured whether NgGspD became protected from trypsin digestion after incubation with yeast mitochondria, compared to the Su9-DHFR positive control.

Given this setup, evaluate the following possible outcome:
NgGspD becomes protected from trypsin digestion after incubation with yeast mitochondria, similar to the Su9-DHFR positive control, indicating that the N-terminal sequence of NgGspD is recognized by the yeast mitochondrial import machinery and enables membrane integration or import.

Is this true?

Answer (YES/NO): YES